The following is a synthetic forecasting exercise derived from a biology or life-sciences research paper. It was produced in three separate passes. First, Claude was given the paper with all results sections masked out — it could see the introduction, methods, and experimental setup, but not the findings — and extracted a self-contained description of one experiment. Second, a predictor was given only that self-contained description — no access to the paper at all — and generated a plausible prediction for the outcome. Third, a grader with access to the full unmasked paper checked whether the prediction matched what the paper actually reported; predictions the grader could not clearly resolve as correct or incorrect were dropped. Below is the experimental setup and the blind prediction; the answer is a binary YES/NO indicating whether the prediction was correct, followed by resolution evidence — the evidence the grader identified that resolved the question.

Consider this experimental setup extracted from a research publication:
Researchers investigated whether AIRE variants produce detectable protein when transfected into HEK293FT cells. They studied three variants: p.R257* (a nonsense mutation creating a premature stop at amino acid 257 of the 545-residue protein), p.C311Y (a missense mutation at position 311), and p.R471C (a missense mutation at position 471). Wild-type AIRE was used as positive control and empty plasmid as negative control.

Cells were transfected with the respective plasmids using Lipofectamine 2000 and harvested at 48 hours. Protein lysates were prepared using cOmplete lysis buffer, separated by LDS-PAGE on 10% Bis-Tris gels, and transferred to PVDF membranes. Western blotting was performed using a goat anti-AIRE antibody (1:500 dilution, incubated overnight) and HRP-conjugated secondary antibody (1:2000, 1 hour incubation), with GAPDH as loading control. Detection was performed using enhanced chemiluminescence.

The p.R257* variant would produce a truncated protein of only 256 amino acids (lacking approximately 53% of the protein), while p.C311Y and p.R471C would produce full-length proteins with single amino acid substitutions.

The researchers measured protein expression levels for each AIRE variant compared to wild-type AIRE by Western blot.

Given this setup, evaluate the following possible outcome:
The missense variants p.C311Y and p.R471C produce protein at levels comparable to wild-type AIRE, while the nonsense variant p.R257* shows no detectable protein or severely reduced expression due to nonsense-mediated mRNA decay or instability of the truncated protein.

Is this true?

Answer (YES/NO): NO